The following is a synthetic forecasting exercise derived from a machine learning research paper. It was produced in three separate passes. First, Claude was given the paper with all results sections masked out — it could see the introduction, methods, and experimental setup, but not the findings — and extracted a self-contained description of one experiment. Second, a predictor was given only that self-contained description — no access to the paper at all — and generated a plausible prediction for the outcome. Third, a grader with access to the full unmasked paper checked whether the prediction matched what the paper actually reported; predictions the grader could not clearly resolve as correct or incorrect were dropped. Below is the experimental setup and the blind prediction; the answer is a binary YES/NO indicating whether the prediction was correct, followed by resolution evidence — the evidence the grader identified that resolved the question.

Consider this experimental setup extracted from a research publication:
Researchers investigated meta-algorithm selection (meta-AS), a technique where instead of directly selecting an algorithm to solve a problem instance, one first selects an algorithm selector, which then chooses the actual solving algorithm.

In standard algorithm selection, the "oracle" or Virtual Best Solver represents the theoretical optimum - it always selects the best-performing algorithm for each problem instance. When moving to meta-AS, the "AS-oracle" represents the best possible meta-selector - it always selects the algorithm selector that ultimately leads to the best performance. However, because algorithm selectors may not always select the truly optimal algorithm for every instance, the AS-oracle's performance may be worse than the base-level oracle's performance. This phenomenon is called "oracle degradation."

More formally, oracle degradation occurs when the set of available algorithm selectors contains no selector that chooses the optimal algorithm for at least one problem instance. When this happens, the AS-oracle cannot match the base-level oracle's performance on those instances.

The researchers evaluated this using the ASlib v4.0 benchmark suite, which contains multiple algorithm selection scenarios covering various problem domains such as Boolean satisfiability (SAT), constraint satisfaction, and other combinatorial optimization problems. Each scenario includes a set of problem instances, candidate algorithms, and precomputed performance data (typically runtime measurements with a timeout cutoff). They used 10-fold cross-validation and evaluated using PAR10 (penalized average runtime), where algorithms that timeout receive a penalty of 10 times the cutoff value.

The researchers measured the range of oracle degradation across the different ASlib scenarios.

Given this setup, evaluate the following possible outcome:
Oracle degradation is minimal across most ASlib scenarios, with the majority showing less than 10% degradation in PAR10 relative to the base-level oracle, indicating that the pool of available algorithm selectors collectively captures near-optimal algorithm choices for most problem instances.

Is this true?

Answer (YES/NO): YES